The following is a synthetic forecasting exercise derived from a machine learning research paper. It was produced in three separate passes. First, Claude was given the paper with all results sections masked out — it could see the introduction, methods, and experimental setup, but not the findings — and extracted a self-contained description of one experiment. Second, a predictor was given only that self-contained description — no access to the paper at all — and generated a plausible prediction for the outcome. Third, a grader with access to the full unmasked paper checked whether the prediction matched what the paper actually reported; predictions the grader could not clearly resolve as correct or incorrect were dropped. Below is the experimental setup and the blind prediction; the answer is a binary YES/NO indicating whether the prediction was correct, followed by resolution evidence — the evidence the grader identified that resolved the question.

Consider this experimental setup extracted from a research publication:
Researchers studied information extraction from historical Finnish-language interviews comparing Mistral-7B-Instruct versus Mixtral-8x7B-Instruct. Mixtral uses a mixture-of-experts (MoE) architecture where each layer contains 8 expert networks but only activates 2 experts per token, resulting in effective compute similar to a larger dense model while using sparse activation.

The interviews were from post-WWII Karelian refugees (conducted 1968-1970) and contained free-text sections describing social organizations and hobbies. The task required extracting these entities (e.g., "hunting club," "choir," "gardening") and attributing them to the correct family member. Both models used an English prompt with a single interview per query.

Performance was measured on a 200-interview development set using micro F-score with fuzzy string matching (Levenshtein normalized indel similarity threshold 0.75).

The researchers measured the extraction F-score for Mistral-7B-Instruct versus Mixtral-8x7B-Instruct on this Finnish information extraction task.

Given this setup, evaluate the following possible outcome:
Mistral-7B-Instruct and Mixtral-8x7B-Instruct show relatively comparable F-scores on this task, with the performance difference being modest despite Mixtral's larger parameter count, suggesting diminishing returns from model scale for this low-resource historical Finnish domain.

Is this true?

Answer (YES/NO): NO